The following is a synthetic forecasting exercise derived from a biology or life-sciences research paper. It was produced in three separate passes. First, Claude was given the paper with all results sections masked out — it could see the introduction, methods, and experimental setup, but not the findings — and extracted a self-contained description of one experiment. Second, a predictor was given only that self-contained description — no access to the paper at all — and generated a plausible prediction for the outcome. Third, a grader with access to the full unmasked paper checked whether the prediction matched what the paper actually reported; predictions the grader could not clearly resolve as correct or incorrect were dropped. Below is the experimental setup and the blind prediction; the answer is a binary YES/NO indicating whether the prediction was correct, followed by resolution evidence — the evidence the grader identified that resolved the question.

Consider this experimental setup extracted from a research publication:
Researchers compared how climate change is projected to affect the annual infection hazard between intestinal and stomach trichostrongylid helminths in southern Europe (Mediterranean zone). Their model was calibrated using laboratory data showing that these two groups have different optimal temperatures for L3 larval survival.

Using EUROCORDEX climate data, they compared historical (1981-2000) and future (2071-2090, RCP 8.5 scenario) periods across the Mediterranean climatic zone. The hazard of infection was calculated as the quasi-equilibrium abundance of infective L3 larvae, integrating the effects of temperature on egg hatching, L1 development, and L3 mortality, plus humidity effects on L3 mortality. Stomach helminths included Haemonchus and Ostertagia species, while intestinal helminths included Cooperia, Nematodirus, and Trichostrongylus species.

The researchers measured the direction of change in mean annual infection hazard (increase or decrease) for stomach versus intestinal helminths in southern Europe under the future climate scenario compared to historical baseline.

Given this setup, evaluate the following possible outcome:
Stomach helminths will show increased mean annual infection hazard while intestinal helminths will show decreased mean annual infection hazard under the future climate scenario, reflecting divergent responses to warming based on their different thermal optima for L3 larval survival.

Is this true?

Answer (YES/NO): NO